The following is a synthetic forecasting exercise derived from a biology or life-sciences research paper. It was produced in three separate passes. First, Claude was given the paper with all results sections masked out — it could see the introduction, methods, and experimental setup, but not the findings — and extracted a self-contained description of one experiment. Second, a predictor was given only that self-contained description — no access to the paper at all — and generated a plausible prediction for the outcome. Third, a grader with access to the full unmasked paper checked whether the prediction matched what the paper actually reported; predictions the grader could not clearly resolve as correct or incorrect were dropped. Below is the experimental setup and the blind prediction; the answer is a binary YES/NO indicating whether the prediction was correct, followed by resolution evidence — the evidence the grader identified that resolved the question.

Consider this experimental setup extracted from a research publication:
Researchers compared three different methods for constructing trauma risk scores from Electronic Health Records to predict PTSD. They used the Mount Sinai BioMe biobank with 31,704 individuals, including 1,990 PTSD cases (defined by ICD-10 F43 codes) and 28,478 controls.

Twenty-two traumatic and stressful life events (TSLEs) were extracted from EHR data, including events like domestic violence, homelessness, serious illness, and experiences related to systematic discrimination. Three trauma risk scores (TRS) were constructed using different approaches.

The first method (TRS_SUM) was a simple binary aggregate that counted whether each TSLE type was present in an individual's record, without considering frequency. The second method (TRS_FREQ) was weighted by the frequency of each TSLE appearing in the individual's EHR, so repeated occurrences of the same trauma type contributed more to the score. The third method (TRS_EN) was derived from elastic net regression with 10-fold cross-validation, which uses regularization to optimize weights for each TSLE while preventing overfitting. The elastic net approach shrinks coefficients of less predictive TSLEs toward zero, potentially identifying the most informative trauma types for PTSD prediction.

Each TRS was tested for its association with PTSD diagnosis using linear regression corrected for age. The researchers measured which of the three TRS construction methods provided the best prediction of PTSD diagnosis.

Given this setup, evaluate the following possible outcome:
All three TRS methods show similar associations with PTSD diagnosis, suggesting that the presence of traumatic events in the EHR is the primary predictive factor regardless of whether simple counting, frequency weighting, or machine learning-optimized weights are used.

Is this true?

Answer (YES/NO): NO